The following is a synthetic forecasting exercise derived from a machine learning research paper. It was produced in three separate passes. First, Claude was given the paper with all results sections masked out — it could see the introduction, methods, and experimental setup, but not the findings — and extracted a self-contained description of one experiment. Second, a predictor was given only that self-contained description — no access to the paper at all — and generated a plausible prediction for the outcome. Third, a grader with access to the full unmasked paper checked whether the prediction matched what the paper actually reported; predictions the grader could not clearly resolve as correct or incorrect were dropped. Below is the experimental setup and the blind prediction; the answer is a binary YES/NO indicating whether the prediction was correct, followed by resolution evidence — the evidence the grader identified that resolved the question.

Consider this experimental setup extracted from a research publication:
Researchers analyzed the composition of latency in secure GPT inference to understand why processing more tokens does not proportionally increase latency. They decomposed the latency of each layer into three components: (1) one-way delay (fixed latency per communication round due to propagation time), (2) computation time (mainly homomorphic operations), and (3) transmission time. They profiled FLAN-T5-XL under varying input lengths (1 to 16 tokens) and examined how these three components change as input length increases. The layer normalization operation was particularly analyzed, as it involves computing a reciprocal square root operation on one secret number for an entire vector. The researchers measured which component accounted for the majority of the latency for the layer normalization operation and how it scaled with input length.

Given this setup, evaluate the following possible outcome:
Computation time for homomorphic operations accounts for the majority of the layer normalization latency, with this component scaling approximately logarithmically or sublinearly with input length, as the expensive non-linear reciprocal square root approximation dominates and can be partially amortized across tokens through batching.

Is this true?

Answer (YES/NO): NO